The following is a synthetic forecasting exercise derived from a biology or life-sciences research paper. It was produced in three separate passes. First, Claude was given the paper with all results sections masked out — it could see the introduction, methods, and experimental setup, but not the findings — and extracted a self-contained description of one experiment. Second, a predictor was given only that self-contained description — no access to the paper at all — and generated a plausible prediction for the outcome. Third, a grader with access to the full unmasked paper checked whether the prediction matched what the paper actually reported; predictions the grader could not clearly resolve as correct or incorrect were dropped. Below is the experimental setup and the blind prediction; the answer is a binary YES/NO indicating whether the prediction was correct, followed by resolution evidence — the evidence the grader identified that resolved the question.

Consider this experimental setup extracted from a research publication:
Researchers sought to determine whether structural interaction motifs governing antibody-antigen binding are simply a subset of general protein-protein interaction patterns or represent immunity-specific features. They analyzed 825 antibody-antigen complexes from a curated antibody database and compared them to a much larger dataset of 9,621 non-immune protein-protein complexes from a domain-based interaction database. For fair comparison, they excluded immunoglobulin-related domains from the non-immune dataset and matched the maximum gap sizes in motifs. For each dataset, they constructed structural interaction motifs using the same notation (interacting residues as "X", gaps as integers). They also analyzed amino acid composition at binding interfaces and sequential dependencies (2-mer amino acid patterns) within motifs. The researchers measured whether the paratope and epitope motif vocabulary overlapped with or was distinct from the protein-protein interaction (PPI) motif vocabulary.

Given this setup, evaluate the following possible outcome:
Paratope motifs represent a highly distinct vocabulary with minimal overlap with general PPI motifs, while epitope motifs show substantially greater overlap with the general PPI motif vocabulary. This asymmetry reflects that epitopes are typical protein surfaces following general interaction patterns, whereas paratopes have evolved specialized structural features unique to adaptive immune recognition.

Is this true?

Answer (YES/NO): NO